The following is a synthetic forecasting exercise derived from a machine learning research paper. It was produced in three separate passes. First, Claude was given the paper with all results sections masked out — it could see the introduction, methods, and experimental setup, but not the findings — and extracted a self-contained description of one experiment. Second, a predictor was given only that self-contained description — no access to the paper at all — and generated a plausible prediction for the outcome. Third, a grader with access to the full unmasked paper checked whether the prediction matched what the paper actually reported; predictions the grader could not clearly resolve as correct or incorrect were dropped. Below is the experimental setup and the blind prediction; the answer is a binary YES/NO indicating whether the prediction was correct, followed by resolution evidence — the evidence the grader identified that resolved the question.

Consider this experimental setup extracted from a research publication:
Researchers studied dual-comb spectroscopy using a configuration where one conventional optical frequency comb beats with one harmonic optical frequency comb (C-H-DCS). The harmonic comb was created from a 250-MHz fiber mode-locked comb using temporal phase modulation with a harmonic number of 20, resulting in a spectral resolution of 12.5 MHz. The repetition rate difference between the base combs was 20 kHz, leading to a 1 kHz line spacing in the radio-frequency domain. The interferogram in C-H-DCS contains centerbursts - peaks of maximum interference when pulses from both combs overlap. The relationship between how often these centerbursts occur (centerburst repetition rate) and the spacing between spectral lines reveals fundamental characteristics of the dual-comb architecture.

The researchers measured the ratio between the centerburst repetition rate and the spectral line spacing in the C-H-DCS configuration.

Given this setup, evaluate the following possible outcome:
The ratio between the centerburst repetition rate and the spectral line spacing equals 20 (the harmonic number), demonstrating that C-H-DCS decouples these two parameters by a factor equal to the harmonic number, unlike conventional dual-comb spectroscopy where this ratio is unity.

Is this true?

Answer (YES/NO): YES